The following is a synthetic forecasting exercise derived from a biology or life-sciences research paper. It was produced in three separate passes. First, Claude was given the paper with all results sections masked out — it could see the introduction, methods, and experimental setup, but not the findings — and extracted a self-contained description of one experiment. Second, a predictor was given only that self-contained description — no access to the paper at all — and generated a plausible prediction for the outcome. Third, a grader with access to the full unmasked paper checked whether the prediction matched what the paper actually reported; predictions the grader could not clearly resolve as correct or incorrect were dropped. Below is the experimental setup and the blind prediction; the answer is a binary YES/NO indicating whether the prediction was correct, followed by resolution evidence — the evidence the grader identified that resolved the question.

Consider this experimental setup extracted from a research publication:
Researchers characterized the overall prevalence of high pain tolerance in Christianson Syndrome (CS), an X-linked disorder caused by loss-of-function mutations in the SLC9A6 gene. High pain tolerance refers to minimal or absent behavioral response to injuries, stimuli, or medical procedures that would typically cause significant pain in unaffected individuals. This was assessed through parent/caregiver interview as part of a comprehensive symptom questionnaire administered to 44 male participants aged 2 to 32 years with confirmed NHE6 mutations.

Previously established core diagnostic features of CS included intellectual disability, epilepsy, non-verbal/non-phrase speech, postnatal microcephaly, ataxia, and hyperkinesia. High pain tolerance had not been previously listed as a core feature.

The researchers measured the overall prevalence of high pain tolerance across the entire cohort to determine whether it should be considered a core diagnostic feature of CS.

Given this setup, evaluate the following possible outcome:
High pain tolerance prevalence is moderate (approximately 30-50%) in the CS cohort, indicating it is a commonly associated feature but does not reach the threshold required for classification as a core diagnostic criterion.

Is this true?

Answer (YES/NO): NO